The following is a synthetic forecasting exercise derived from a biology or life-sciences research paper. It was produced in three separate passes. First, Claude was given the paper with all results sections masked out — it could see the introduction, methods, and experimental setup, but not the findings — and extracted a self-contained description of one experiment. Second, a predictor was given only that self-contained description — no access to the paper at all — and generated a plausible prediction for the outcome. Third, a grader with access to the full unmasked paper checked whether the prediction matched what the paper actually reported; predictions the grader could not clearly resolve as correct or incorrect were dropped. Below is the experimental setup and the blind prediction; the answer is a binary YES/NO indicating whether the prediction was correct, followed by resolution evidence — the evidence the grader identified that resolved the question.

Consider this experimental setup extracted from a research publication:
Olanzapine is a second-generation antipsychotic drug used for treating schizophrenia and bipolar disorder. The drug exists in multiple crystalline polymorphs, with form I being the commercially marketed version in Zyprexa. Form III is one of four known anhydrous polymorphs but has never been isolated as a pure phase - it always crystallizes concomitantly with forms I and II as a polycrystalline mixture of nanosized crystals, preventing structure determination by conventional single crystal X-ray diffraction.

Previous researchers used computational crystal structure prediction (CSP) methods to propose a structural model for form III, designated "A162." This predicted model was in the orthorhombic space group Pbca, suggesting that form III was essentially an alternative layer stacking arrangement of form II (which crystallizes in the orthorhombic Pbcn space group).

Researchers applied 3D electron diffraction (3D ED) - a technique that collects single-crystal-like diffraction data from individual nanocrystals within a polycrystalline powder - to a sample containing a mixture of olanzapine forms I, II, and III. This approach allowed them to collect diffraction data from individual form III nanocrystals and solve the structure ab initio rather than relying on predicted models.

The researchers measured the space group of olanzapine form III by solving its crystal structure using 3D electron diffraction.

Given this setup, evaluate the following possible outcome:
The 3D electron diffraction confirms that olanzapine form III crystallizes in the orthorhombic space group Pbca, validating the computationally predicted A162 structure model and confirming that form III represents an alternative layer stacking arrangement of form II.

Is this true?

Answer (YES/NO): NO